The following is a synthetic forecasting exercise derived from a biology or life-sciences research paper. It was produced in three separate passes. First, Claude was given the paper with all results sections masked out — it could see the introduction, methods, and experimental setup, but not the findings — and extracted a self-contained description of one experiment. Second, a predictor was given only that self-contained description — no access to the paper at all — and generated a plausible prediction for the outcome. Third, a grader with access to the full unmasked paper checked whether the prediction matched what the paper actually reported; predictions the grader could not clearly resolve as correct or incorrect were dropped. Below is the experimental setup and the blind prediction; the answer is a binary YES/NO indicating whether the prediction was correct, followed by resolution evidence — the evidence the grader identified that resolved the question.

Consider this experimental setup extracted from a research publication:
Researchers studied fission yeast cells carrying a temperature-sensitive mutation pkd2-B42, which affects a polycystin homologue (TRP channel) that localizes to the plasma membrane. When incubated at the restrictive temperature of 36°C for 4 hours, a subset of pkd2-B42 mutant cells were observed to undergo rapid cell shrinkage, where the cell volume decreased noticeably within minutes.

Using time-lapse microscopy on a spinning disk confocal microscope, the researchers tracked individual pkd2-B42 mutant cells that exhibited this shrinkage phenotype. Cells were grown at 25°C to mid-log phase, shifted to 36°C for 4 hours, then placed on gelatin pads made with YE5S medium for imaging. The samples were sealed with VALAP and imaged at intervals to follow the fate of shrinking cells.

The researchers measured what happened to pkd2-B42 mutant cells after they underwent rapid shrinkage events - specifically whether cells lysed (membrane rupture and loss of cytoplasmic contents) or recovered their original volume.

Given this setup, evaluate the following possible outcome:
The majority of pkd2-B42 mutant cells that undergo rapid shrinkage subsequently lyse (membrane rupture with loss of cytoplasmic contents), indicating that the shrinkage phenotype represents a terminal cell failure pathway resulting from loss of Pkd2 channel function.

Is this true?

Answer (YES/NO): NO